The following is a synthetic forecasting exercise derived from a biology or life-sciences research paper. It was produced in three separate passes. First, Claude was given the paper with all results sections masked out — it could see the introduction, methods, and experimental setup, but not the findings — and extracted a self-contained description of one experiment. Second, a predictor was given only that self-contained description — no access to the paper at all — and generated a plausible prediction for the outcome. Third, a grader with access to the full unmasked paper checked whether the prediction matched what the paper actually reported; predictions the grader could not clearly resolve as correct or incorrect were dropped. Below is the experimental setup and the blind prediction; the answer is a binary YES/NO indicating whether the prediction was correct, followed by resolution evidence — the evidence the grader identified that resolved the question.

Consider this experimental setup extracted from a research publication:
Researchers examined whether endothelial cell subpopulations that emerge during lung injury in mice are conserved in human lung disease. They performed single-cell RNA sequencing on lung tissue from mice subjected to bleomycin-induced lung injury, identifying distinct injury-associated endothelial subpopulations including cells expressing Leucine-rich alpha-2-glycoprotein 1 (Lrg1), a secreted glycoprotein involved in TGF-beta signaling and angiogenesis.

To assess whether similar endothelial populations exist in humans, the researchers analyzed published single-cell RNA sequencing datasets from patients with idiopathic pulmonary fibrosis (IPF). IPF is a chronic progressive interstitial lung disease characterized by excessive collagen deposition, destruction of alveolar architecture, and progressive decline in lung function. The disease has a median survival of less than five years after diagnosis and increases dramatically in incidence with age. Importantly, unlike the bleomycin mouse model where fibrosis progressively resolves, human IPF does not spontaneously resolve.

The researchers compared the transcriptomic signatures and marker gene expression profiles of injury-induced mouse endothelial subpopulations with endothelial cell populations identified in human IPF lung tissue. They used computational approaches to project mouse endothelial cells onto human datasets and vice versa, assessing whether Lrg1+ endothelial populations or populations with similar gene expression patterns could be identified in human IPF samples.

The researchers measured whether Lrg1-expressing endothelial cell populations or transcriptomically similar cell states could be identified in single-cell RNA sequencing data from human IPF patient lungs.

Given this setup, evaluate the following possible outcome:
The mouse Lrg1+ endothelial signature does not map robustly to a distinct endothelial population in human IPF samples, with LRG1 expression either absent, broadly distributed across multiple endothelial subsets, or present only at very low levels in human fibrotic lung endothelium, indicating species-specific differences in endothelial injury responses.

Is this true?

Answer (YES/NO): NO